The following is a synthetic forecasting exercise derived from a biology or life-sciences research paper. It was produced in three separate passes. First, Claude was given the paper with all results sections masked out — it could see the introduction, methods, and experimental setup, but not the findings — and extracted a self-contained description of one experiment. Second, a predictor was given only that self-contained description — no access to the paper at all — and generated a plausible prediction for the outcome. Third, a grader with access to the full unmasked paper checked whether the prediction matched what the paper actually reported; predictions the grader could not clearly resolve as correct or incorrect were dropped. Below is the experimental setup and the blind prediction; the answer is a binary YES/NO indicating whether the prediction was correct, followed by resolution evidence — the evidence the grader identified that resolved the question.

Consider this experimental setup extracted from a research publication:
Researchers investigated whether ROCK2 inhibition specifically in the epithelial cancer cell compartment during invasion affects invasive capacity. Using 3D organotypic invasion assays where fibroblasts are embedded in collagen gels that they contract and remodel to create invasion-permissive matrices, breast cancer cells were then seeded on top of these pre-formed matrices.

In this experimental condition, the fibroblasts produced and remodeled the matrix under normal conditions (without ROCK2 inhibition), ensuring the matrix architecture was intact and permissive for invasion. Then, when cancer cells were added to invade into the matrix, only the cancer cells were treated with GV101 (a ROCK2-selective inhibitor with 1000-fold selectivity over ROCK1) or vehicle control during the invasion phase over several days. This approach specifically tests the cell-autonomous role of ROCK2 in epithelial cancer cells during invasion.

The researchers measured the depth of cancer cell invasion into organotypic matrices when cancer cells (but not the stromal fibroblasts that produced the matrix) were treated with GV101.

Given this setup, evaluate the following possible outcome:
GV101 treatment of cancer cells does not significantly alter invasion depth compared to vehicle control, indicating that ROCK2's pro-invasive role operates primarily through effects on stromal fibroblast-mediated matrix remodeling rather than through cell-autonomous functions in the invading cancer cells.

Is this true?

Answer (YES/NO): YES